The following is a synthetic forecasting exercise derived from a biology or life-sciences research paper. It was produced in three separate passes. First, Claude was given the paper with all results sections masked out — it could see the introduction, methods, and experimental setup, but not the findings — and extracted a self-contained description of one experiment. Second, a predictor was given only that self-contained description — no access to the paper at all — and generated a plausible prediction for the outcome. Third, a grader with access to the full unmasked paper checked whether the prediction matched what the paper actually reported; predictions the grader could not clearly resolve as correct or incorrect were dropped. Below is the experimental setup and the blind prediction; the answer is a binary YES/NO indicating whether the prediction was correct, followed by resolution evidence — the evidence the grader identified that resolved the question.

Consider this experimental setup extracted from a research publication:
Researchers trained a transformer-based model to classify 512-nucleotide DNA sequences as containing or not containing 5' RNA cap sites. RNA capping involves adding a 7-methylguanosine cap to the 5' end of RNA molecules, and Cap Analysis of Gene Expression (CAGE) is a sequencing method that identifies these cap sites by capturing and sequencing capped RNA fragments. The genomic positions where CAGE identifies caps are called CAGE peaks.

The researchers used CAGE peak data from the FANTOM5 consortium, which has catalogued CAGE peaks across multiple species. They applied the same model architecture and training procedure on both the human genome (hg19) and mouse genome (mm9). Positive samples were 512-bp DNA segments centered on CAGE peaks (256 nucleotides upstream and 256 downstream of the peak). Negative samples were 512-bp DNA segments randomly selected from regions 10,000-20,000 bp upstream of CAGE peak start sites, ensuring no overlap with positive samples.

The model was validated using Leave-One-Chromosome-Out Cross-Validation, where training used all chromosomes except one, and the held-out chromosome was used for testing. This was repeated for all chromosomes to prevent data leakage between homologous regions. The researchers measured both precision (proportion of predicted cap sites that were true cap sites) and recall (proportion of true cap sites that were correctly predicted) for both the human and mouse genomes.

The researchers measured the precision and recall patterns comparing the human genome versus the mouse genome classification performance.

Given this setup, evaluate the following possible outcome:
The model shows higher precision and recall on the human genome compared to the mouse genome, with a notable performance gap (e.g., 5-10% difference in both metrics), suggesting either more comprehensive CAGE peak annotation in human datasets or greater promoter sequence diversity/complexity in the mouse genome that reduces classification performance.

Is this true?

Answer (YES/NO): NO